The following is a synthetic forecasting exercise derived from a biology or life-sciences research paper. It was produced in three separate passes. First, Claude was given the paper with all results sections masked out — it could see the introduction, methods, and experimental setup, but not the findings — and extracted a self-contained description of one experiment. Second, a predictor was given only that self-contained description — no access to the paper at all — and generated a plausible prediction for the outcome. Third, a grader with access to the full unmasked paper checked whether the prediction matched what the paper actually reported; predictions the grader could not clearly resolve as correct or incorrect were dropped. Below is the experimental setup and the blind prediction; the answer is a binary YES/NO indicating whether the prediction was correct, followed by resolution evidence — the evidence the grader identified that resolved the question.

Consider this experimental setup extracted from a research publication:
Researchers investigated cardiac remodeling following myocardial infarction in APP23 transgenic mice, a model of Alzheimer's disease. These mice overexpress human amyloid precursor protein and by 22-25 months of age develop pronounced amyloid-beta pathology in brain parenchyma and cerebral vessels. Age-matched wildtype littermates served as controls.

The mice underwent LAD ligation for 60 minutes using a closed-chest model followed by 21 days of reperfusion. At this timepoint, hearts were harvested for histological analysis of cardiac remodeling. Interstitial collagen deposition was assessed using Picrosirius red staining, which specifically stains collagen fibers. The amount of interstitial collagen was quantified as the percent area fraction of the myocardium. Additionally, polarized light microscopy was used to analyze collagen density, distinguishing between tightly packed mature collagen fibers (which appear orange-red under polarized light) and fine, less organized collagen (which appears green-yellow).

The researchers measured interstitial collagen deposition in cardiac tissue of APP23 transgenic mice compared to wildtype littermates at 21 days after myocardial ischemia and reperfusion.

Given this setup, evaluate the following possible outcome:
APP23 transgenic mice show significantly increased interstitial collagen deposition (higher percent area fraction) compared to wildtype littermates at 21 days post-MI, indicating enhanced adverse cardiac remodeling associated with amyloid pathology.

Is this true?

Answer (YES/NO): NO